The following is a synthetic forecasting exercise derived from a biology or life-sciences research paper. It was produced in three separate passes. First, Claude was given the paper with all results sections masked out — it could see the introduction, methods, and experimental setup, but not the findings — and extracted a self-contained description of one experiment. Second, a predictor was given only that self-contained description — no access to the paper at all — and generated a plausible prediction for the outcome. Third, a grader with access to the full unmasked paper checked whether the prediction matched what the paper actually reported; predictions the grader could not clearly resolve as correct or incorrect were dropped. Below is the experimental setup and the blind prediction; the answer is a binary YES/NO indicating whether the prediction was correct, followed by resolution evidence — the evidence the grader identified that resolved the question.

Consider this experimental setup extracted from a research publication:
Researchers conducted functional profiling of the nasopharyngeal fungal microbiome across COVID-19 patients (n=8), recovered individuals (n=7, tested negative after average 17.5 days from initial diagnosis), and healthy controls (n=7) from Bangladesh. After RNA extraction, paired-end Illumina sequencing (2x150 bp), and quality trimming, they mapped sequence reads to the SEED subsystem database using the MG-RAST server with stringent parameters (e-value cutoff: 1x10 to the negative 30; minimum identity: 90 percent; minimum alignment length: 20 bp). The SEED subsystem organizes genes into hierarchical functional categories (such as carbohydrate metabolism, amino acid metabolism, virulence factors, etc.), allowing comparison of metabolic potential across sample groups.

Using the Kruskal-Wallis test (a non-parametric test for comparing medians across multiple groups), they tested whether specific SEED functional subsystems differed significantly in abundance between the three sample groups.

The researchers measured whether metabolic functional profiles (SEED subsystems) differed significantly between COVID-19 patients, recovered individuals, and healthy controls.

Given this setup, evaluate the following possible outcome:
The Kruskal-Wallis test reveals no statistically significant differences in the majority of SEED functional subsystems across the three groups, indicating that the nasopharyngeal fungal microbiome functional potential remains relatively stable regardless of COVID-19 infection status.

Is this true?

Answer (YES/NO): NO